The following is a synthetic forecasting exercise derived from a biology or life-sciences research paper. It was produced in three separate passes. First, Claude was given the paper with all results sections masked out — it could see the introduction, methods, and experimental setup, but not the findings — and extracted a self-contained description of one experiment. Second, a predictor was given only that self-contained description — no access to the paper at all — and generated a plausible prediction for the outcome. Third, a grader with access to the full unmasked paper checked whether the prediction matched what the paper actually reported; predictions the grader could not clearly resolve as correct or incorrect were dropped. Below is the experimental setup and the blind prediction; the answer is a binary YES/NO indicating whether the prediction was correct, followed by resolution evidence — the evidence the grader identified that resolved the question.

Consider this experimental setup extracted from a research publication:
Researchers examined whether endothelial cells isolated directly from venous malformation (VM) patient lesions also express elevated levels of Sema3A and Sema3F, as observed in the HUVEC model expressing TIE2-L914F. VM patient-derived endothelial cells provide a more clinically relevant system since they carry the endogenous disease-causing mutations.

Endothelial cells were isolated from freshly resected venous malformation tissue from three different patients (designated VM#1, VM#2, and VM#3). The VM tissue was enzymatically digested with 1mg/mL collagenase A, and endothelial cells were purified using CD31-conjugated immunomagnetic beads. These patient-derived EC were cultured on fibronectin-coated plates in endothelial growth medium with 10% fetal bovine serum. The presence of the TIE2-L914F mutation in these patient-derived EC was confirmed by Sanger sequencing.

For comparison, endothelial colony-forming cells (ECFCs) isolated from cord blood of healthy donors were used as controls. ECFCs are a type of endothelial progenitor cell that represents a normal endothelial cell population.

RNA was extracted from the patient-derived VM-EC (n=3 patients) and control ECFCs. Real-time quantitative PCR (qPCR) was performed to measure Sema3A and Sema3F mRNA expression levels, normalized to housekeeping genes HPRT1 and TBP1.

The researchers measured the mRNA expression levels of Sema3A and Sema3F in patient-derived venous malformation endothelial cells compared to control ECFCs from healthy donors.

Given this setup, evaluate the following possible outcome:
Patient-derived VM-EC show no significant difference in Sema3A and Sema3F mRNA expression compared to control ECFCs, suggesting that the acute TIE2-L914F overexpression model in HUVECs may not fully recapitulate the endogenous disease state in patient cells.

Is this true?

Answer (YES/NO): NO